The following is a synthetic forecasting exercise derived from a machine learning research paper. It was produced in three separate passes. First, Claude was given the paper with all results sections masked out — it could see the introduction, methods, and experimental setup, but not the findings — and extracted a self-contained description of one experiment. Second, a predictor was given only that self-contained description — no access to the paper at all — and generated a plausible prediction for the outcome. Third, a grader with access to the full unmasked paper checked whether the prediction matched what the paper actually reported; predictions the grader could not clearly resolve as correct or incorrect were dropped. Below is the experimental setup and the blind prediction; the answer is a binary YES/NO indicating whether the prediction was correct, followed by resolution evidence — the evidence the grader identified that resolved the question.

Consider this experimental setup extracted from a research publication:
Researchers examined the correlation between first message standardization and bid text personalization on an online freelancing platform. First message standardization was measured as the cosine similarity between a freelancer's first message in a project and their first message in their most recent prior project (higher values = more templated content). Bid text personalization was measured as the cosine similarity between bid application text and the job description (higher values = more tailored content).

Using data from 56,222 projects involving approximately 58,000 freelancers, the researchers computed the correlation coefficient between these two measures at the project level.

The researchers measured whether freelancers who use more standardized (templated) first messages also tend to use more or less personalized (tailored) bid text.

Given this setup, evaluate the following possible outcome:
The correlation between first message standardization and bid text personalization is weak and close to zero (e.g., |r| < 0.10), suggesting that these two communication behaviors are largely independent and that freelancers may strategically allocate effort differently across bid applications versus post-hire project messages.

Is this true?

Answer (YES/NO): NO